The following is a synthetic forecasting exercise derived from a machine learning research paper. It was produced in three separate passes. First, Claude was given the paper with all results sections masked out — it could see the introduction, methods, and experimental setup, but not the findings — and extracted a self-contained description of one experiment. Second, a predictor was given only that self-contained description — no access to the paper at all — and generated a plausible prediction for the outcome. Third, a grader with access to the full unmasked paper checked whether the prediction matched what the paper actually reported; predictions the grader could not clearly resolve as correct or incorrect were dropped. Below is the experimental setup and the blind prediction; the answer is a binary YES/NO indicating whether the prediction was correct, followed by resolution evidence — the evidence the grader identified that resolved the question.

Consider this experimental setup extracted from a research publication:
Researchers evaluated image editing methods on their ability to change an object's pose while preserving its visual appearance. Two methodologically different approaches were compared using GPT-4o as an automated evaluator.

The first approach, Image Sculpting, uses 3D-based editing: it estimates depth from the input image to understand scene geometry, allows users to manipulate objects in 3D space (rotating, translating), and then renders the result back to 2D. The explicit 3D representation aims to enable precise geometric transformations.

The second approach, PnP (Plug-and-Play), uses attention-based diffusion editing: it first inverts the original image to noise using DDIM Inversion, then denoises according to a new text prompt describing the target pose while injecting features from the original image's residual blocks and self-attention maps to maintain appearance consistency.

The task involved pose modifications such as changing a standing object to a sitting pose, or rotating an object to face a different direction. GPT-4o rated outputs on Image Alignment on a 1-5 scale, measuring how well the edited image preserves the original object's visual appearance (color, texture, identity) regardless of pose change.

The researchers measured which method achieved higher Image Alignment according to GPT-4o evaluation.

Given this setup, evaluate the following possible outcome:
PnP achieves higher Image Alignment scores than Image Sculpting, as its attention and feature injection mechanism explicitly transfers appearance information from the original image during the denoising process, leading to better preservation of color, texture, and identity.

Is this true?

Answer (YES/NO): YES